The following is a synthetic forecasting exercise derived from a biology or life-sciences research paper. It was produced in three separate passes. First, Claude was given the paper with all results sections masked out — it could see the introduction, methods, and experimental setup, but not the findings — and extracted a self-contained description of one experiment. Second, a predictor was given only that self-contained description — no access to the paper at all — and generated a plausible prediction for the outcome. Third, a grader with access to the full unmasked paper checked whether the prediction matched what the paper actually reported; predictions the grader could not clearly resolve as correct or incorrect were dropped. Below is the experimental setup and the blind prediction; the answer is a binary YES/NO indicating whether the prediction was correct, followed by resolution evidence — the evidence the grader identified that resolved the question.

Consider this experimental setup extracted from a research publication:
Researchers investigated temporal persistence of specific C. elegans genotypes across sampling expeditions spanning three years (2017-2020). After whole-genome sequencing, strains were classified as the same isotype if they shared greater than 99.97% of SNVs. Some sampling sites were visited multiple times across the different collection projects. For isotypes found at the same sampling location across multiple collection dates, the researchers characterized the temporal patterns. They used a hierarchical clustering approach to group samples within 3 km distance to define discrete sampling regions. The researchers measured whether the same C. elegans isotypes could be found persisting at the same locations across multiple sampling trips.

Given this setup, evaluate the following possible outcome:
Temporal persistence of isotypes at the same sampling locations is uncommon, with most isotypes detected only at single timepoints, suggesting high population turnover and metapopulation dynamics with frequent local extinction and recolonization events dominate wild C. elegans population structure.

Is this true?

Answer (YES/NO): NO